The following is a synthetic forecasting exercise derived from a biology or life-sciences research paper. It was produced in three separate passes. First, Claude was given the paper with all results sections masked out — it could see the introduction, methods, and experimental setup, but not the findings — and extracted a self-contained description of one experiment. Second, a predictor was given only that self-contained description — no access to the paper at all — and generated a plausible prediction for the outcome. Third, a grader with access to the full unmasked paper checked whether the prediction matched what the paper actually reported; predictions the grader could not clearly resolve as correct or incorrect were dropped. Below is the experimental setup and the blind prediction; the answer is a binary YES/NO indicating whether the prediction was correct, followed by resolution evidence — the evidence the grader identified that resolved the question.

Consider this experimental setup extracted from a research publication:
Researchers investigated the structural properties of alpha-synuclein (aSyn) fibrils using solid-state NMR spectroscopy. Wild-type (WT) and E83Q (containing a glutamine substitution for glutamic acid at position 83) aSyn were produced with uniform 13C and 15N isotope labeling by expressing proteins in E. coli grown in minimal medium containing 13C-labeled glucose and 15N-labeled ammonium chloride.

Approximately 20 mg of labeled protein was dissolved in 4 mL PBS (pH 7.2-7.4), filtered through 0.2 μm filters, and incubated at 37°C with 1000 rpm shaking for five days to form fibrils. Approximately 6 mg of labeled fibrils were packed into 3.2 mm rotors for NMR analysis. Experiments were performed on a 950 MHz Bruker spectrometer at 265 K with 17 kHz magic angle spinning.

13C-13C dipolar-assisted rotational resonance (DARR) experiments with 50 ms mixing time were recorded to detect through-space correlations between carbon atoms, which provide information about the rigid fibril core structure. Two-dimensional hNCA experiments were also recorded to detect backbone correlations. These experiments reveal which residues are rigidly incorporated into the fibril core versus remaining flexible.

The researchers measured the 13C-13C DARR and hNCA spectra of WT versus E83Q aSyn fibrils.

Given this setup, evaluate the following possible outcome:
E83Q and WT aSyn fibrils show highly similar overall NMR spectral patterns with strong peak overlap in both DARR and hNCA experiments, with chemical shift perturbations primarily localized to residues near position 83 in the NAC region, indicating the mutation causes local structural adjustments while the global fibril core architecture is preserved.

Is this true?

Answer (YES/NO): NO